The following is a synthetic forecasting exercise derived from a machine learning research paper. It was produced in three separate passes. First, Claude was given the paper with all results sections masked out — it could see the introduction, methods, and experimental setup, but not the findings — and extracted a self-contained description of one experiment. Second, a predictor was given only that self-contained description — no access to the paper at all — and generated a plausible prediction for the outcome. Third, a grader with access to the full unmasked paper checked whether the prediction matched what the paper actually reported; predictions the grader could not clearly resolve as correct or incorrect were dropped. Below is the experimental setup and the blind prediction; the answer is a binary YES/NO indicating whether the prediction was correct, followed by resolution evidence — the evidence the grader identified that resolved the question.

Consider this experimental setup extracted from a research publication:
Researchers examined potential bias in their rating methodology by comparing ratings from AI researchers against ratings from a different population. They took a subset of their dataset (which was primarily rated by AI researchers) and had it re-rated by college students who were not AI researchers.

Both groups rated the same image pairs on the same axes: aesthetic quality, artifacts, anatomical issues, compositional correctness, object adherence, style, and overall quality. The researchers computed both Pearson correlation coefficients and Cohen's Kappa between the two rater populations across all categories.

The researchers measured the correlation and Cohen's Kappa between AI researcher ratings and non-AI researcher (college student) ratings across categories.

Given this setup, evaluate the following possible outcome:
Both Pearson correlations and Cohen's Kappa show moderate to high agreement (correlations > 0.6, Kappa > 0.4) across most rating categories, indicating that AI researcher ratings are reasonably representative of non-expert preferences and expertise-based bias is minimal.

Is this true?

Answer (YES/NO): NO